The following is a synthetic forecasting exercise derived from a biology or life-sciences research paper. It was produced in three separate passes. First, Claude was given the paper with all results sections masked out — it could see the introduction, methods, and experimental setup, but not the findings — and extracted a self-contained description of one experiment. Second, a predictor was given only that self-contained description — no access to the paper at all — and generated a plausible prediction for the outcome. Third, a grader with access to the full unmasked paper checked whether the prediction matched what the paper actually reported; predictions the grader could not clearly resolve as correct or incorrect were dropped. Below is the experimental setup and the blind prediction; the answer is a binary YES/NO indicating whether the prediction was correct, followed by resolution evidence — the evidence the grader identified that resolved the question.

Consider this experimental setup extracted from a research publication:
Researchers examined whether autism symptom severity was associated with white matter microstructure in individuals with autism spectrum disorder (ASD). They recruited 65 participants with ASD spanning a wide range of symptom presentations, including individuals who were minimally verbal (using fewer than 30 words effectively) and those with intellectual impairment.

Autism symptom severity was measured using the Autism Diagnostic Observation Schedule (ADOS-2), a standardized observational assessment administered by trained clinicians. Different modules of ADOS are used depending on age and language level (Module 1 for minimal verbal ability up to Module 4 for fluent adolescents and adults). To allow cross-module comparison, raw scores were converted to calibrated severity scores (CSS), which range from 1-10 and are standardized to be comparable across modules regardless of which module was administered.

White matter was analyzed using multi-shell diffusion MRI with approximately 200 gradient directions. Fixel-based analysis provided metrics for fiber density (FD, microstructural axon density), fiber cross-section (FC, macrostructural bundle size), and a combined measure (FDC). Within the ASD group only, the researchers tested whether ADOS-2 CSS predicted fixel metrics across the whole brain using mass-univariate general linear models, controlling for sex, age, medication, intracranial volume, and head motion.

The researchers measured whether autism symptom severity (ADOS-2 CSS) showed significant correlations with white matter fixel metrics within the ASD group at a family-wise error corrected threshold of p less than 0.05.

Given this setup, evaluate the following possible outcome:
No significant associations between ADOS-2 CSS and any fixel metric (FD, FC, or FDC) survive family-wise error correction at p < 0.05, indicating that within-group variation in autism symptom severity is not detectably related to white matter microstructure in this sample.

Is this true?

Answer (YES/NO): NO